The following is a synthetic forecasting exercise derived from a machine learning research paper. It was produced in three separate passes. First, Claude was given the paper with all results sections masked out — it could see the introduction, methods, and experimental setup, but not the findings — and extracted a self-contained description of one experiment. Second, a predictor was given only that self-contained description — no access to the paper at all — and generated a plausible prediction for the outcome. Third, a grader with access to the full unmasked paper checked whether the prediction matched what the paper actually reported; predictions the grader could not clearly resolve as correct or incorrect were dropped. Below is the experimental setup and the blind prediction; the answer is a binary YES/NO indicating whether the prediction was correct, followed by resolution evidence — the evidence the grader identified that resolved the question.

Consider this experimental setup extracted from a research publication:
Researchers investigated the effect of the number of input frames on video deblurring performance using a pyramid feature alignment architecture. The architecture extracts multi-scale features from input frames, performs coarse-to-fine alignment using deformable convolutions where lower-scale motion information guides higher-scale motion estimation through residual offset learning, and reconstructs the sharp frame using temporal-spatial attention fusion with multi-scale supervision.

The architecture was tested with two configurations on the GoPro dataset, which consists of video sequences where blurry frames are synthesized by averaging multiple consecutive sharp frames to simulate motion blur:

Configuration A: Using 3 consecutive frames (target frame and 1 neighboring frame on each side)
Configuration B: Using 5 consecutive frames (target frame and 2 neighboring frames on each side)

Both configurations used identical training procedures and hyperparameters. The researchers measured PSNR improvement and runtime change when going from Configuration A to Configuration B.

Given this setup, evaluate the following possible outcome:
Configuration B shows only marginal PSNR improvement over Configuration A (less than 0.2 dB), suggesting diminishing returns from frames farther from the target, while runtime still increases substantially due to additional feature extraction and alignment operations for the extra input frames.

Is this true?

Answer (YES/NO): YES